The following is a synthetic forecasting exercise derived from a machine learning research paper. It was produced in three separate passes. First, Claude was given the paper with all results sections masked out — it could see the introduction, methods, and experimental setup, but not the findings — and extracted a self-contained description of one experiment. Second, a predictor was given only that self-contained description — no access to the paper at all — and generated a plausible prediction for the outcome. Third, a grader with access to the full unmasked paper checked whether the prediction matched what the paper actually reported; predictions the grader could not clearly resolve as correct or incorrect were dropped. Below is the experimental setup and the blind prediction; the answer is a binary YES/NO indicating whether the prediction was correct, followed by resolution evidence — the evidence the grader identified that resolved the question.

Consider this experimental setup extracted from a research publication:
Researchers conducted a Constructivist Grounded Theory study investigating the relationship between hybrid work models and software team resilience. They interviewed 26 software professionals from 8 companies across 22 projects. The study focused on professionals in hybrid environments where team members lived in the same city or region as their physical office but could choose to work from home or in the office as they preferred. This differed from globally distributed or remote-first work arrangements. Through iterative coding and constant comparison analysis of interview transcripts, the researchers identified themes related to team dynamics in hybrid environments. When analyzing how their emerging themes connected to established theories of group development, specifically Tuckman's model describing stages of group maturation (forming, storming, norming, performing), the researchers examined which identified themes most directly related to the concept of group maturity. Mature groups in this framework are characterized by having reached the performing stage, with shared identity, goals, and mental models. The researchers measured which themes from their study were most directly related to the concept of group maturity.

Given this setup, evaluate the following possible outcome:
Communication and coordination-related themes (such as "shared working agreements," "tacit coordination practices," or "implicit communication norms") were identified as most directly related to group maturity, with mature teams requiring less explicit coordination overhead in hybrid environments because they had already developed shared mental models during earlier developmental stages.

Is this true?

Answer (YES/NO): NO